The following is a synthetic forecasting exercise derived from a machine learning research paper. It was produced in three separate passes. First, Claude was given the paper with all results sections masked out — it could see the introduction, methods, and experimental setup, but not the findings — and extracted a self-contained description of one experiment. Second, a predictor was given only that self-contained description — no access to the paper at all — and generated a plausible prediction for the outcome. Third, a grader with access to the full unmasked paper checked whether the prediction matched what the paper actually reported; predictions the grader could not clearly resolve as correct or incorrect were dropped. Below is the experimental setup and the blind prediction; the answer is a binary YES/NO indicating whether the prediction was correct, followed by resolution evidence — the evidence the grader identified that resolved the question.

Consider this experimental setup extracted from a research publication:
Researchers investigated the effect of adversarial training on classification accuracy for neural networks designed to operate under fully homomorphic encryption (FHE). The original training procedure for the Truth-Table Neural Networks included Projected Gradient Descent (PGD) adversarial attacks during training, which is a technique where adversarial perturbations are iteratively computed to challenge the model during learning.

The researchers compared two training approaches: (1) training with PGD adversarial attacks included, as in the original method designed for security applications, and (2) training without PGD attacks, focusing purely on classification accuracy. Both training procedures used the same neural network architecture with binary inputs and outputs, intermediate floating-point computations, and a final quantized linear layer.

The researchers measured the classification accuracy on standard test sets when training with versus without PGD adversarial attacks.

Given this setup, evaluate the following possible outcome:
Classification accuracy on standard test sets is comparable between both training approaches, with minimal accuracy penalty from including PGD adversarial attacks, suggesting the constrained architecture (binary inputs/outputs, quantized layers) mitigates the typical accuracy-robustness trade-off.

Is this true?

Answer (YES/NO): NO